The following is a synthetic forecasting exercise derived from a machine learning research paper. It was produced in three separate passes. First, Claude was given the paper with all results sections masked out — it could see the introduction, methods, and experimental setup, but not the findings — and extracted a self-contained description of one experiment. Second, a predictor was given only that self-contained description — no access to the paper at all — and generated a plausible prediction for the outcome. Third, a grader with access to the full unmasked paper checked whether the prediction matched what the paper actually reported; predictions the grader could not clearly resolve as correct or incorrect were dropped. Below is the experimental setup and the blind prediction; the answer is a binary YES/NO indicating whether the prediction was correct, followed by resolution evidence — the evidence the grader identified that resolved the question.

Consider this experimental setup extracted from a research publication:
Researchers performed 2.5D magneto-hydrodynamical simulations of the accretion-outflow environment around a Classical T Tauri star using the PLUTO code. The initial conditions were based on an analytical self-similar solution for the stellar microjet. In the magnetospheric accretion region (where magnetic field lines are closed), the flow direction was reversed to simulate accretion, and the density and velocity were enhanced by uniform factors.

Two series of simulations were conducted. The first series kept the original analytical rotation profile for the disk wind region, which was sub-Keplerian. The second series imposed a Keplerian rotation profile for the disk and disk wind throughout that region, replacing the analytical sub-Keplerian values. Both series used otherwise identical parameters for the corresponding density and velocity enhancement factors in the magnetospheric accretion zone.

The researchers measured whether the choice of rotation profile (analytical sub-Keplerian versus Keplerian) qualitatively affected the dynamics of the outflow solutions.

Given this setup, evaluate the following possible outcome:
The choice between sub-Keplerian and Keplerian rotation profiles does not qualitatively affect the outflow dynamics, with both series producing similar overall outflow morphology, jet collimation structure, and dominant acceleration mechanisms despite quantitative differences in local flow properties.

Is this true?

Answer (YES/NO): YES